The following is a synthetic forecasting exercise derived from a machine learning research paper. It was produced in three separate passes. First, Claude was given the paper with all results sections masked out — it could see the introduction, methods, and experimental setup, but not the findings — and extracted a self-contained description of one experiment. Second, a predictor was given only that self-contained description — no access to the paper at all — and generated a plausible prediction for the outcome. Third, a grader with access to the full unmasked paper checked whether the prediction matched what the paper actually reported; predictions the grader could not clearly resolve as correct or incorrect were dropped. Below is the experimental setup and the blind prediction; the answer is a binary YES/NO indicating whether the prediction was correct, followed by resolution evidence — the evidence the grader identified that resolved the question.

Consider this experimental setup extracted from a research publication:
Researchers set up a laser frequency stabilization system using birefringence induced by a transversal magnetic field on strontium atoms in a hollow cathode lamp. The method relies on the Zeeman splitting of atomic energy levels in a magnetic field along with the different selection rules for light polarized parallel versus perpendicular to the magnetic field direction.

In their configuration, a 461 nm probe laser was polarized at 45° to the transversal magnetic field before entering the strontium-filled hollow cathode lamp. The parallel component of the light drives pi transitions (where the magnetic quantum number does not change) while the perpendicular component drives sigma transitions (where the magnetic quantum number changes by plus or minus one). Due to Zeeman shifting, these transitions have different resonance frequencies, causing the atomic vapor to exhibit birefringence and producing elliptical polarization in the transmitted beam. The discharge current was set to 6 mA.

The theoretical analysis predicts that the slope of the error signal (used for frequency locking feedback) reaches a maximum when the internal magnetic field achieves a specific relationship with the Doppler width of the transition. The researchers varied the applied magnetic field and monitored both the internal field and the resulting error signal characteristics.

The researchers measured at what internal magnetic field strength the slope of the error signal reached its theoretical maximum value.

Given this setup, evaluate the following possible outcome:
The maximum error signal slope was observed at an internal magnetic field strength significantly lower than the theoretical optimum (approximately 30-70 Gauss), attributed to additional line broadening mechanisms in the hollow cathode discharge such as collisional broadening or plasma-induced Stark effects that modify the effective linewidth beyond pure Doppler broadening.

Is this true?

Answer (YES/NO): NO